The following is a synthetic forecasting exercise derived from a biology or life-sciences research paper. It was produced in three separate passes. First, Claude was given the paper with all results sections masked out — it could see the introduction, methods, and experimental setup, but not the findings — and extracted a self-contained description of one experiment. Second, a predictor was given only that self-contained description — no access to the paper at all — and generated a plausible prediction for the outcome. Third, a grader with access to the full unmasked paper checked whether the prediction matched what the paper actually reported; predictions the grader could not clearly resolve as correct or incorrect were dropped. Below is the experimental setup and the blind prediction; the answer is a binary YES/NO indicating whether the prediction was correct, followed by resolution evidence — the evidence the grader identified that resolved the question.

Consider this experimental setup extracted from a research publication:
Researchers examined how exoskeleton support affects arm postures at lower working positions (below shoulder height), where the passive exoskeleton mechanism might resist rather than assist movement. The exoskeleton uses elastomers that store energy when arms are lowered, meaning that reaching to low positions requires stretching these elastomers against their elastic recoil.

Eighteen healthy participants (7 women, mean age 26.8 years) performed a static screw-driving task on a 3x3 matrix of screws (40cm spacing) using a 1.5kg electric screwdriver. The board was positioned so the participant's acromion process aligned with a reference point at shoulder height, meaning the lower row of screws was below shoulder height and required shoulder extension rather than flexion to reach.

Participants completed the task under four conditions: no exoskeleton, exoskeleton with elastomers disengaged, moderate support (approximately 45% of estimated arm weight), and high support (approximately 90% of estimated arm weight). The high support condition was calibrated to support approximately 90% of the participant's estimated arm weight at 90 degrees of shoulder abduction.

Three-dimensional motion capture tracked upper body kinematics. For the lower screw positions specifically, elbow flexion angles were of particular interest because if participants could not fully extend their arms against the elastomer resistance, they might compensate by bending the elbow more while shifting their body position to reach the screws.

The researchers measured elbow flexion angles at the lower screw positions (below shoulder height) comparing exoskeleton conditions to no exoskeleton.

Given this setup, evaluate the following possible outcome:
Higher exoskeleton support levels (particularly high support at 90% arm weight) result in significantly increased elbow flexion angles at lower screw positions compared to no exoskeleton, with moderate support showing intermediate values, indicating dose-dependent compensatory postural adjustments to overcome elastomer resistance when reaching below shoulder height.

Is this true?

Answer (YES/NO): NO